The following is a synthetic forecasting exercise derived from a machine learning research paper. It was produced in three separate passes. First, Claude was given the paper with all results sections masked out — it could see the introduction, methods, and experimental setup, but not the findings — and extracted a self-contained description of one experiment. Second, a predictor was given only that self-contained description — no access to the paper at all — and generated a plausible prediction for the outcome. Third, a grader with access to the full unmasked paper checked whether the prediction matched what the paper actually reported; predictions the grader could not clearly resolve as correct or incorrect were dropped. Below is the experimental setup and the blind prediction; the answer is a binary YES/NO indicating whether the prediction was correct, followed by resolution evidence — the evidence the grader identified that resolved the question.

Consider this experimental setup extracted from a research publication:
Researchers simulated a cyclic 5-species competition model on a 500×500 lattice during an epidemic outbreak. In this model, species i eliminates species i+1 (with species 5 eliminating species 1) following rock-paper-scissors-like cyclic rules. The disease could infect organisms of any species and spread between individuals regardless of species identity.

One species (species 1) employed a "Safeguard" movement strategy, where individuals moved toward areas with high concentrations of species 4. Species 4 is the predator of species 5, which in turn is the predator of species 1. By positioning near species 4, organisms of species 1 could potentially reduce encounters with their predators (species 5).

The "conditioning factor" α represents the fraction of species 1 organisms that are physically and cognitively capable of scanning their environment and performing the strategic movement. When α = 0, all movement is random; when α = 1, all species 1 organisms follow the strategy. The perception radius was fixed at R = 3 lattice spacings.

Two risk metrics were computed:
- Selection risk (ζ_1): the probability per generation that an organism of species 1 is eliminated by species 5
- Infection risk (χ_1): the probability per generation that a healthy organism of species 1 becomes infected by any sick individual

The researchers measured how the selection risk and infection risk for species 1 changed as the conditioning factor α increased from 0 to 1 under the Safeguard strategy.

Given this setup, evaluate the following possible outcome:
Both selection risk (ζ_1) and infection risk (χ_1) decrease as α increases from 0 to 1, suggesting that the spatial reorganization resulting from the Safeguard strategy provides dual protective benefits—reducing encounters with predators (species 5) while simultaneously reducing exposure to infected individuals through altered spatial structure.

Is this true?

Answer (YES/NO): NO